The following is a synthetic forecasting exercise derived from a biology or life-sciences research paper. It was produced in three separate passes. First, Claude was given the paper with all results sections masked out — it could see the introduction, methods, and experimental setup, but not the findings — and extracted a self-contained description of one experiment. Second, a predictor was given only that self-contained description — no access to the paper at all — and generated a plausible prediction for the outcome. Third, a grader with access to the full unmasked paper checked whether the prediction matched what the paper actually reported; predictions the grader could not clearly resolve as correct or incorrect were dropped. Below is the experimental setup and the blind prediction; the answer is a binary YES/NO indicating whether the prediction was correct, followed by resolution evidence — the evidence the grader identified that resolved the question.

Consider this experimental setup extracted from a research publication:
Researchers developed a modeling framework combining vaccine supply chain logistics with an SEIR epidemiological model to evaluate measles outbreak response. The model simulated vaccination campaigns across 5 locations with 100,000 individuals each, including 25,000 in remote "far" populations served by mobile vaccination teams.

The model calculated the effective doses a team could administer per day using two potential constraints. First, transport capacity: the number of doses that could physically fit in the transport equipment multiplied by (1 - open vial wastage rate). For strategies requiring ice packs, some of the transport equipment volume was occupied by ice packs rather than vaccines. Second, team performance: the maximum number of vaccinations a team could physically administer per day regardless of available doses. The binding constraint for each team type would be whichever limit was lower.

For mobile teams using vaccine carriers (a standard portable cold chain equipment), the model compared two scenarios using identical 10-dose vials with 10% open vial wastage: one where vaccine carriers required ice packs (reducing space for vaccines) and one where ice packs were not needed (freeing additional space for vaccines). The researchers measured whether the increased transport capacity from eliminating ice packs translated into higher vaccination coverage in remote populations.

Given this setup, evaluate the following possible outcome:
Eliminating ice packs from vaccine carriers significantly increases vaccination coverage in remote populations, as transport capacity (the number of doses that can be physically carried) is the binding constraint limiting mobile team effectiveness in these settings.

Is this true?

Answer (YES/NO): NO